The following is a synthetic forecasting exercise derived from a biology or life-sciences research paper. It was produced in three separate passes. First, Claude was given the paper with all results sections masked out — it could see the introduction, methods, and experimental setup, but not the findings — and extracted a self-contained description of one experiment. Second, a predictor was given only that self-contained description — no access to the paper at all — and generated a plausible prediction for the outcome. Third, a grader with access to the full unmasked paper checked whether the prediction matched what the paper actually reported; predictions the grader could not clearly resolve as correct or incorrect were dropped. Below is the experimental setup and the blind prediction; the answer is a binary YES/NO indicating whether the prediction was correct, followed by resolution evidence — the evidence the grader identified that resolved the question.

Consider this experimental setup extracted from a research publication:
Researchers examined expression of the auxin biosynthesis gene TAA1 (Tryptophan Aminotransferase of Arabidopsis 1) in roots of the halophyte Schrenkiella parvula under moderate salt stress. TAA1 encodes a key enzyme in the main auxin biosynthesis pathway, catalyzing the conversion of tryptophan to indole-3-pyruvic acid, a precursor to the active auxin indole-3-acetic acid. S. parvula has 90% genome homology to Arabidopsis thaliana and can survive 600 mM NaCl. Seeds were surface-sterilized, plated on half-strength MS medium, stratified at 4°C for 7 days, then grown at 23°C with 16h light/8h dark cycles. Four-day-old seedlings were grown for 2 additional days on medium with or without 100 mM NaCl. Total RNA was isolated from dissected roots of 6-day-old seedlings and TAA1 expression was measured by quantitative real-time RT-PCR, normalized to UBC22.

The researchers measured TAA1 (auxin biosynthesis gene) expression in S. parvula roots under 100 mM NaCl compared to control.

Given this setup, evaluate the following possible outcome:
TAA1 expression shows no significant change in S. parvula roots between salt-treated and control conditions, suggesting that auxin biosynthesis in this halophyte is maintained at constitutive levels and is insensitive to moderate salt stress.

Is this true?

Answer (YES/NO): NO